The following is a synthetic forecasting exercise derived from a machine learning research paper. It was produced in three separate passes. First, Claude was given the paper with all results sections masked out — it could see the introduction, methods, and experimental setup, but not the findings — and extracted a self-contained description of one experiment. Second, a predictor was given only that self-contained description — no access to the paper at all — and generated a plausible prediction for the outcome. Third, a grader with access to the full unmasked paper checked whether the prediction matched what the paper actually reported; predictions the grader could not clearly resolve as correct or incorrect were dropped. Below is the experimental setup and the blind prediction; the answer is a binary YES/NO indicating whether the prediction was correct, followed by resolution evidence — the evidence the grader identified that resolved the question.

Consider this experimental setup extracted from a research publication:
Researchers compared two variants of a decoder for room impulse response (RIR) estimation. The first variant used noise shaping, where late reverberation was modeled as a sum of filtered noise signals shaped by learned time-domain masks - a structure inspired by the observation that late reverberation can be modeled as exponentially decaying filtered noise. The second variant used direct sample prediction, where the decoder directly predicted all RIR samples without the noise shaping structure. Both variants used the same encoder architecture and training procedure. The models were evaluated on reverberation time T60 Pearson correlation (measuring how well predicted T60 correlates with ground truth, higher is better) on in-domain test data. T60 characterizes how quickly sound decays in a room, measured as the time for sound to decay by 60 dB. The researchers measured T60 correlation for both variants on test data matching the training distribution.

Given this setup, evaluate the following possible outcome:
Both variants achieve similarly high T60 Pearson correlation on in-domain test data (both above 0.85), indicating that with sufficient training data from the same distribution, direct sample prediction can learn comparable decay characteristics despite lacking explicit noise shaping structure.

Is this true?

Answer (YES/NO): NO